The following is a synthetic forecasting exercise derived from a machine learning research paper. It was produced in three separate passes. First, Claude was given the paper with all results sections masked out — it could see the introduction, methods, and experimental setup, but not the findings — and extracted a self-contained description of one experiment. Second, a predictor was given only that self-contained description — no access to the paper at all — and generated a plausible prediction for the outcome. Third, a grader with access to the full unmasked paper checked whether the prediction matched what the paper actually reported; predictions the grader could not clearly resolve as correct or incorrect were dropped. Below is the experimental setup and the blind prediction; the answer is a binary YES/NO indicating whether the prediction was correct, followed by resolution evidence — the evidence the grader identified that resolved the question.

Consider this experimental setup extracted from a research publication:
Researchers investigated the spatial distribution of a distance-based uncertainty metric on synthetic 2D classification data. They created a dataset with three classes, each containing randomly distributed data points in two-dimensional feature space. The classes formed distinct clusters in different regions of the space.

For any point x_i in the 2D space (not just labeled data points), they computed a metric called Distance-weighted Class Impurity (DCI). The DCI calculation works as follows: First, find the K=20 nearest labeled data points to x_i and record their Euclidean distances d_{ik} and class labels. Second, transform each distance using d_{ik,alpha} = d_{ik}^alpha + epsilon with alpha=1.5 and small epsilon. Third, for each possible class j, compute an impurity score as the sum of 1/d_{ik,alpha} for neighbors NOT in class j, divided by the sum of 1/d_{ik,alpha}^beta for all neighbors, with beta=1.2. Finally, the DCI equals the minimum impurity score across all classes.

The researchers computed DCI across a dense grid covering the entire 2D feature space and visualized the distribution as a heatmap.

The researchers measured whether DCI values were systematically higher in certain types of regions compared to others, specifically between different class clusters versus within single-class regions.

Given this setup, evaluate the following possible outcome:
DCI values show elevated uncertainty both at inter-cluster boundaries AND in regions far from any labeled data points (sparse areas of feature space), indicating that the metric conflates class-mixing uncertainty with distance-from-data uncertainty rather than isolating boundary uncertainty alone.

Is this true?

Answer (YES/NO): YES